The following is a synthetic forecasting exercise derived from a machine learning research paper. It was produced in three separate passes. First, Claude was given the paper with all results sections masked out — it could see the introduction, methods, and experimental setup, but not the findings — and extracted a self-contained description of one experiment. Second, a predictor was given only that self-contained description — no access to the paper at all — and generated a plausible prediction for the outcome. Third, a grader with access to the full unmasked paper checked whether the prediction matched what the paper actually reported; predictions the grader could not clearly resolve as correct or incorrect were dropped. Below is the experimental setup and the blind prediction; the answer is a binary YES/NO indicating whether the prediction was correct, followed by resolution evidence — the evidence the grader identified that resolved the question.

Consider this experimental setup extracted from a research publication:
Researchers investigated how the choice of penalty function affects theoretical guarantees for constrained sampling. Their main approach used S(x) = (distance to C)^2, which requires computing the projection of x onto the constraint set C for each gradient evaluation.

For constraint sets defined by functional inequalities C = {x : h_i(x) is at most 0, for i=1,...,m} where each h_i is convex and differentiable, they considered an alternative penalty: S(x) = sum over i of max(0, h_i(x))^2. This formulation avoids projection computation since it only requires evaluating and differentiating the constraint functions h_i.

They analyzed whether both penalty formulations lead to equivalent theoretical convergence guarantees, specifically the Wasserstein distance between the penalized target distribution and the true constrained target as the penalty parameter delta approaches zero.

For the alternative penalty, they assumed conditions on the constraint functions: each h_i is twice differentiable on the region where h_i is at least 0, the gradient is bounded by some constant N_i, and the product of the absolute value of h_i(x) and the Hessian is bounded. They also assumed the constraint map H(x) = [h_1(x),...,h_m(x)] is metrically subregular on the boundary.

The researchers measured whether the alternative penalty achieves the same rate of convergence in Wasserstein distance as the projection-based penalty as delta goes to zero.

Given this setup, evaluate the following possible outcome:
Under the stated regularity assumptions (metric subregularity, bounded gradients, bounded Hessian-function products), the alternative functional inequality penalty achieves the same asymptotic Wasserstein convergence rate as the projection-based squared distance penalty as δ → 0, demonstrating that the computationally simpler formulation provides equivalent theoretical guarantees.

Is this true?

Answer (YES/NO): YES